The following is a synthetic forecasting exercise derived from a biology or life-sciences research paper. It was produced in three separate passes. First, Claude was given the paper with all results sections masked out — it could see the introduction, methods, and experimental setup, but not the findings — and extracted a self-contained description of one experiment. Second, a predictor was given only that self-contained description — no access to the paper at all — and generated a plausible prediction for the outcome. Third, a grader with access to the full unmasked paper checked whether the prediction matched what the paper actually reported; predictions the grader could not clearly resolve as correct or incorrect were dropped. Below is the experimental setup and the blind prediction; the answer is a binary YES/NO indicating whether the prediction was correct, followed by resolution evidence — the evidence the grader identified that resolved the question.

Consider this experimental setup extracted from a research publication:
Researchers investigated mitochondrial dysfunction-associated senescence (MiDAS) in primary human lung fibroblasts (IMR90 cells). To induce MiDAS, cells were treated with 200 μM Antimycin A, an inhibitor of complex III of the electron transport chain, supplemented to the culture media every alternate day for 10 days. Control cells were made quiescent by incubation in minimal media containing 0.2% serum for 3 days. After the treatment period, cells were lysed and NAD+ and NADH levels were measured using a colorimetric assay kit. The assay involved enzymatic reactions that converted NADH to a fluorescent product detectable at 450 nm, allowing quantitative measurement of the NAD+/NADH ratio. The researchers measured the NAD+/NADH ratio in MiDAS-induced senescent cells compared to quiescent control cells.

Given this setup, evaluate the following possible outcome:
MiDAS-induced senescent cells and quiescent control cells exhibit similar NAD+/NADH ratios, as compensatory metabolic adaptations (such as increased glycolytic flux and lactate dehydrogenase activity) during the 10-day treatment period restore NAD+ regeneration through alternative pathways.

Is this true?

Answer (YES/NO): NO